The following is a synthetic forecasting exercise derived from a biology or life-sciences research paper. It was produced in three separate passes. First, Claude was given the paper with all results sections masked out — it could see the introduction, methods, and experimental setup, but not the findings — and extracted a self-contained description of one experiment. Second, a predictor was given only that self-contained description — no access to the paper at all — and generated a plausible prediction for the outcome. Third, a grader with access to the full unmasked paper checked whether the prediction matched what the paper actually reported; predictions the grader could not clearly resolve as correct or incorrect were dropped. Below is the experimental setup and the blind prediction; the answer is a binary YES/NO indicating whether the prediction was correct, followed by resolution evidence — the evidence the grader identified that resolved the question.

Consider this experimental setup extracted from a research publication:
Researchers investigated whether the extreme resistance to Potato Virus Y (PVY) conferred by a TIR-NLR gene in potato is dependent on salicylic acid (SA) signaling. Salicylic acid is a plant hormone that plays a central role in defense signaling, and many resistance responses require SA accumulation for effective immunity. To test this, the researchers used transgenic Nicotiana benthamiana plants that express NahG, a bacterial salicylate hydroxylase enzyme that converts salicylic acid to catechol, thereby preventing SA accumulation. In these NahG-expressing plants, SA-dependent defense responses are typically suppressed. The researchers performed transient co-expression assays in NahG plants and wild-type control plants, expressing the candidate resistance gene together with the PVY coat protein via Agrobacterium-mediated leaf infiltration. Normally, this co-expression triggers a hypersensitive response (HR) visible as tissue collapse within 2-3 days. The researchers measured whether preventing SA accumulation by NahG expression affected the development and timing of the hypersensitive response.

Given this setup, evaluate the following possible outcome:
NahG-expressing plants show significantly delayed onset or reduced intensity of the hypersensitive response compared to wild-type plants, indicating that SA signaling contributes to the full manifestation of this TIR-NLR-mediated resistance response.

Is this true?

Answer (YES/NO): NO